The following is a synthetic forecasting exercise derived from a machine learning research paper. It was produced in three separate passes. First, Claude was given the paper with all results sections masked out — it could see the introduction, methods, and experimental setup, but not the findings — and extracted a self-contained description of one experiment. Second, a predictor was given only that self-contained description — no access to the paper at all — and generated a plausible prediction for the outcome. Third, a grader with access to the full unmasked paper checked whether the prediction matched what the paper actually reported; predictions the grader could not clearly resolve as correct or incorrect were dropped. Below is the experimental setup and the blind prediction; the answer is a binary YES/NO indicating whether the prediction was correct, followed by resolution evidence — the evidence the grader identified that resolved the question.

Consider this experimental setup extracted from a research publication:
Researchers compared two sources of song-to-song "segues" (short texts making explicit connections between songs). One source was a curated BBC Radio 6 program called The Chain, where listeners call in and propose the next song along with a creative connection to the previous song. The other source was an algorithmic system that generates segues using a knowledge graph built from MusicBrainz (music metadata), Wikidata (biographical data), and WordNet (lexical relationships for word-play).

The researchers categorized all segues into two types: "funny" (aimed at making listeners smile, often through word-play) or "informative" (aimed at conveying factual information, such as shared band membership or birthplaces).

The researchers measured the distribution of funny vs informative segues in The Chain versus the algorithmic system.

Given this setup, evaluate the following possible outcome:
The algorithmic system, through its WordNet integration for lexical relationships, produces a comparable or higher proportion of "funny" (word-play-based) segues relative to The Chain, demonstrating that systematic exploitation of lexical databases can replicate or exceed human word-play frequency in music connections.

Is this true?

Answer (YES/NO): NO